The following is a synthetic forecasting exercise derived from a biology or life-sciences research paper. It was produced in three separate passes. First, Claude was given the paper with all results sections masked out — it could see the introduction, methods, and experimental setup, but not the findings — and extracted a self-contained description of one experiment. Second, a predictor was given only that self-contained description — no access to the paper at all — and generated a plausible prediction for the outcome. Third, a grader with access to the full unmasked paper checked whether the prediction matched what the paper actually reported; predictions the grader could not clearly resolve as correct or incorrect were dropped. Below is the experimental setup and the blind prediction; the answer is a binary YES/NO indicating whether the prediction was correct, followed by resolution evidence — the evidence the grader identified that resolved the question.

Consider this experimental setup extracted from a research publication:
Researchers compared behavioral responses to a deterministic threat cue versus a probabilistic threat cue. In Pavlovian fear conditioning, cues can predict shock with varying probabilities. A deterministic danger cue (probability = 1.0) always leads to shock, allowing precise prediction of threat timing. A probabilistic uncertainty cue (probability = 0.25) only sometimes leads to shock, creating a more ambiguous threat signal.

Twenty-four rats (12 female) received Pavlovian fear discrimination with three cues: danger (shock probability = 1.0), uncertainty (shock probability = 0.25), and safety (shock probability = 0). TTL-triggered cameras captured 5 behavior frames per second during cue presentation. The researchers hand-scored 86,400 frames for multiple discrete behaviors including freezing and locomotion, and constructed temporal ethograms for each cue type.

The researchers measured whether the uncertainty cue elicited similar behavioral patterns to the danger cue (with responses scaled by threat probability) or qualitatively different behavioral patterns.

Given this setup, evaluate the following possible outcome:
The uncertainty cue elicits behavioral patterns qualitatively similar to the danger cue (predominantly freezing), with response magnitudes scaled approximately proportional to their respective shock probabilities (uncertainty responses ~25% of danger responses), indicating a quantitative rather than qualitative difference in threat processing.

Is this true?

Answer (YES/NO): NO